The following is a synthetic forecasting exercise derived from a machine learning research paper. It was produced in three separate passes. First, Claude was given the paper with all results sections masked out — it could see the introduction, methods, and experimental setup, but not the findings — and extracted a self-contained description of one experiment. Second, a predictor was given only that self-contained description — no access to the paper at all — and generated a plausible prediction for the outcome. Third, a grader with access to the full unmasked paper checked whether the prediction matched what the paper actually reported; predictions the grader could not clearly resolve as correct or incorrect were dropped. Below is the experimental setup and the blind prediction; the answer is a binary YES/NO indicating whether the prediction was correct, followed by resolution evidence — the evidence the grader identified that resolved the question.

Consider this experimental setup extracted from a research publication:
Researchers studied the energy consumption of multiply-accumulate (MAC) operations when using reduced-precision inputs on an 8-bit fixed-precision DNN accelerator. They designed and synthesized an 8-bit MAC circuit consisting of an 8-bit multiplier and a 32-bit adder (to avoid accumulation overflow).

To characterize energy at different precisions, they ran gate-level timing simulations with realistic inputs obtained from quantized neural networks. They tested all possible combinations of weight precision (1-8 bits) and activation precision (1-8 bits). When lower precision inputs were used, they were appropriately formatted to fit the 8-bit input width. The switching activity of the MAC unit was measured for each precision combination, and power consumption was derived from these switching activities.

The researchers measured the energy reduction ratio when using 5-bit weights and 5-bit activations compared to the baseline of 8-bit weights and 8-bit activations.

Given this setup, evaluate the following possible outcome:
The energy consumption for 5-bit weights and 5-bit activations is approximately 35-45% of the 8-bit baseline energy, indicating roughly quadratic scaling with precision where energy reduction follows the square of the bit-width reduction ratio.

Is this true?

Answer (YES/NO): NO